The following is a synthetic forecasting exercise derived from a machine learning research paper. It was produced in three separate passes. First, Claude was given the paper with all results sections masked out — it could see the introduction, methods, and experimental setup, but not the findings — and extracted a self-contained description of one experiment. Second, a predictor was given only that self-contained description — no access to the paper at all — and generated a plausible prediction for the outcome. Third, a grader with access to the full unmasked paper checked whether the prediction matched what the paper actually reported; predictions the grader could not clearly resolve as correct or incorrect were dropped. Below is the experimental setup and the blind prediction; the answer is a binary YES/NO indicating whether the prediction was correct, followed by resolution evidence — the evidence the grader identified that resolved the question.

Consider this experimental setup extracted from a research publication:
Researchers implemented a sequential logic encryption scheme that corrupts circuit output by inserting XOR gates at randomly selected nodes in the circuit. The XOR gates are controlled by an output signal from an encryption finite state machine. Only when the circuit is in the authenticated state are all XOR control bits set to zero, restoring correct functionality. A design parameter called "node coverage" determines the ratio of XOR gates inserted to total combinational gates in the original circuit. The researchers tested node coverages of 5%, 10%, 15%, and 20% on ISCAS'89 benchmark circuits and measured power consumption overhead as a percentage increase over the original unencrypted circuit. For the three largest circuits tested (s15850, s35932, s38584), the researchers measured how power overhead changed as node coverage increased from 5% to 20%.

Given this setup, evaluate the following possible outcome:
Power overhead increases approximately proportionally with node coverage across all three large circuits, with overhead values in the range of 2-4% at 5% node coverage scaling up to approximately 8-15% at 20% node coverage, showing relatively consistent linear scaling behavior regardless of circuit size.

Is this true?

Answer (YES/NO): NO